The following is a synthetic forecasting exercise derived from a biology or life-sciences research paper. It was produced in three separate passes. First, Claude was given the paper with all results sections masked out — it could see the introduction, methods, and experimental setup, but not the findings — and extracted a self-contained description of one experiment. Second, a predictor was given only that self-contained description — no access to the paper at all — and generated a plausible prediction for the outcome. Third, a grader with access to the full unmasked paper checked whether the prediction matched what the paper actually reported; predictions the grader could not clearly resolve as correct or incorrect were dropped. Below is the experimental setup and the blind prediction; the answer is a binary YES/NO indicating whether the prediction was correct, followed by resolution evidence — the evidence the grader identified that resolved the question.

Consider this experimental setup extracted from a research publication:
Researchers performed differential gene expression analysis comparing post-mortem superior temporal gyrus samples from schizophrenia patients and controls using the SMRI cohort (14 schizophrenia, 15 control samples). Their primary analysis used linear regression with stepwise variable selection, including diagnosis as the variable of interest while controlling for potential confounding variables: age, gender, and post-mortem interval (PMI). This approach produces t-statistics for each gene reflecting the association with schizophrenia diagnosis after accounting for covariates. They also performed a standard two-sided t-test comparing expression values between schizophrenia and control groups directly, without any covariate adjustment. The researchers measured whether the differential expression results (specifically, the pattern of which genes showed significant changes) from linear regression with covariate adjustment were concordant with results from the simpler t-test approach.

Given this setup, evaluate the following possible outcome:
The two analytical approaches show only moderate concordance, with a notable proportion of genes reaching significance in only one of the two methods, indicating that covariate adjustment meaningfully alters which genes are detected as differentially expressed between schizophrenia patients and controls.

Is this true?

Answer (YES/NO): NO